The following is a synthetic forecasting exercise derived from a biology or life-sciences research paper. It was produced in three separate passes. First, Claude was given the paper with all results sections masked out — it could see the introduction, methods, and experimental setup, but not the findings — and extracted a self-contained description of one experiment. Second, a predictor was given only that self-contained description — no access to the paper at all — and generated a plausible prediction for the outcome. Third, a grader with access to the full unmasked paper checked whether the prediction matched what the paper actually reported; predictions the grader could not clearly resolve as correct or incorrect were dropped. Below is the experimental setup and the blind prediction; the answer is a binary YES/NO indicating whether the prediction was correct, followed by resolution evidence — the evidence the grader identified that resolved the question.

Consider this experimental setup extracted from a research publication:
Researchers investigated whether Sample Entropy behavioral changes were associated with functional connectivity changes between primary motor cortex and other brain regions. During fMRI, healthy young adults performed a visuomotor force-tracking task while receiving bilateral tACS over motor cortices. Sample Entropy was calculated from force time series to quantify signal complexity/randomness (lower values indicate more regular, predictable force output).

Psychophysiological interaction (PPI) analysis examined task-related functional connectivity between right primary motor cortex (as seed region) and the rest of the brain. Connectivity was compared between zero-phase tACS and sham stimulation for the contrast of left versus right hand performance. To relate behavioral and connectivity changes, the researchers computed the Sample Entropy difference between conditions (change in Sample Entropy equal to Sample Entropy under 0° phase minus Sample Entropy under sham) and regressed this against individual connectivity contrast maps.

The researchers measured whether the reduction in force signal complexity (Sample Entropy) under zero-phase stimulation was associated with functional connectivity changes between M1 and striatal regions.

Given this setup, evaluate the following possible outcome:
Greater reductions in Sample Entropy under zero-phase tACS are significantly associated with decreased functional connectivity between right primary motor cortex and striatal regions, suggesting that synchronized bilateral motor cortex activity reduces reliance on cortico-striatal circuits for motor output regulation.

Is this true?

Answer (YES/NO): NO